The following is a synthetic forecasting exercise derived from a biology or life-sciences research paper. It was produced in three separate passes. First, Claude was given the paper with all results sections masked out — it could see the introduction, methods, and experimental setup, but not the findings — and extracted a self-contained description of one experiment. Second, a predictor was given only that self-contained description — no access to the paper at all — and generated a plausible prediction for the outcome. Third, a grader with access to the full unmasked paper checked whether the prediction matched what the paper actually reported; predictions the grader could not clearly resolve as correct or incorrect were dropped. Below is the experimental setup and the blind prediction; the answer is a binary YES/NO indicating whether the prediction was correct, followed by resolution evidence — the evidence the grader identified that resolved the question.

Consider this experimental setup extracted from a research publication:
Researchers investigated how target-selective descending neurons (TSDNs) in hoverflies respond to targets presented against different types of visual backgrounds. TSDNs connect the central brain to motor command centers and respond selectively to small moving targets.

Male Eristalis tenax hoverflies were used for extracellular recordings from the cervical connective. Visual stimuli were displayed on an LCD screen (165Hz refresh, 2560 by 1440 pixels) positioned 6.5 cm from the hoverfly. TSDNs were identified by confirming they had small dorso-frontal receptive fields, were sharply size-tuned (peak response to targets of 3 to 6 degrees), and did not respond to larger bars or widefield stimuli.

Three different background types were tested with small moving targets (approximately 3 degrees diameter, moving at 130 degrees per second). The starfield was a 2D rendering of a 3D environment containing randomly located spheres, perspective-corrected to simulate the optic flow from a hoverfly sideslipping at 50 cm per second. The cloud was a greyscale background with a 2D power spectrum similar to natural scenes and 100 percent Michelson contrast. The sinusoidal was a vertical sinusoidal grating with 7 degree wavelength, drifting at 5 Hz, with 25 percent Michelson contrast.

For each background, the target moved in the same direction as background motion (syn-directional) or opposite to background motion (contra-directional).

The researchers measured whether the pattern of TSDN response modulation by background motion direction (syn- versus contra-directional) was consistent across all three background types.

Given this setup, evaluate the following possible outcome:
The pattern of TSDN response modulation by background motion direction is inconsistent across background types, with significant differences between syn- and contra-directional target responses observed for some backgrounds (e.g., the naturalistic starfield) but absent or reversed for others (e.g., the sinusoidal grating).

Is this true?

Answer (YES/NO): NO